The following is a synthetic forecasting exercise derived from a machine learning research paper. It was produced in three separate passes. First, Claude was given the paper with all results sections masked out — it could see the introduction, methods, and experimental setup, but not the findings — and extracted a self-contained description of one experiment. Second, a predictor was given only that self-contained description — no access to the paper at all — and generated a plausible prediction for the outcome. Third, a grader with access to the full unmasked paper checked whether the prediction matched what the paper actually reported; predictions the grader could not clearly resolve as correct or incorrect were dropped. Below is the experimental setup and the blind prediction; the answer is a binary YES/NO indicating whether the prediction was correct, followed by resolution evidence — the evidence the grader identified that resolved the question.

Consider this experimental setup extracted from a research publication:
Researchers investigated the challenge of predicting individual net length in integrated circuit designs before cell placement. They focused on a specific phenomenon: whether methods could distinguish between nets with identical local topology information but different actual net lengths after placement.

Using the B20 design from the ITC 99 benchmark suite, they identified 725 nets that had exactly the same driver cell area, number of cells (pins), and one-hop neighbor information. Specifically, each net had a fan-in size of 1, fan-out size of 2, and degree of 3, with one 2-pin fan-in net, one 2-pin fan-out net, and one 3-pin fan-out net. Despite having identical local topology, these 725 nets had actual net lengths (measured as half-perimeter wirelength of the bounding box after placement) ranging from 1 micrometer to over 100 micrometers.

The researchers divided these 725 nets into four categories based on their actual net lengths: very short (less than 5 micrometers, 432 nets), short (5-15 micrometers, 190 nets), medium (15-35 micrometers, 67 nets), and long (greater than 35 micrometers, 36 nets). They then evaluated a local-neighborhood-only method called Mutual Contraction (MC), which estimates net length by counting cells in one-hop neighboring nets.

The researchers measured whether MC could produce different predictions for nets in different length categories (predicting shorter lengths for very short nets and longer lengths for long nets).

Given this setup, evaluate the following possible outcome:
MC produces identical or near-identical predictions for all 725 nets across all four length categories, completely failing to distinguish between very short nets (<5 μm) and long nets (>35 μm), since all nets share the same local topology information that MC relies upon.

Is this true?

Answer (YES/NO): YES